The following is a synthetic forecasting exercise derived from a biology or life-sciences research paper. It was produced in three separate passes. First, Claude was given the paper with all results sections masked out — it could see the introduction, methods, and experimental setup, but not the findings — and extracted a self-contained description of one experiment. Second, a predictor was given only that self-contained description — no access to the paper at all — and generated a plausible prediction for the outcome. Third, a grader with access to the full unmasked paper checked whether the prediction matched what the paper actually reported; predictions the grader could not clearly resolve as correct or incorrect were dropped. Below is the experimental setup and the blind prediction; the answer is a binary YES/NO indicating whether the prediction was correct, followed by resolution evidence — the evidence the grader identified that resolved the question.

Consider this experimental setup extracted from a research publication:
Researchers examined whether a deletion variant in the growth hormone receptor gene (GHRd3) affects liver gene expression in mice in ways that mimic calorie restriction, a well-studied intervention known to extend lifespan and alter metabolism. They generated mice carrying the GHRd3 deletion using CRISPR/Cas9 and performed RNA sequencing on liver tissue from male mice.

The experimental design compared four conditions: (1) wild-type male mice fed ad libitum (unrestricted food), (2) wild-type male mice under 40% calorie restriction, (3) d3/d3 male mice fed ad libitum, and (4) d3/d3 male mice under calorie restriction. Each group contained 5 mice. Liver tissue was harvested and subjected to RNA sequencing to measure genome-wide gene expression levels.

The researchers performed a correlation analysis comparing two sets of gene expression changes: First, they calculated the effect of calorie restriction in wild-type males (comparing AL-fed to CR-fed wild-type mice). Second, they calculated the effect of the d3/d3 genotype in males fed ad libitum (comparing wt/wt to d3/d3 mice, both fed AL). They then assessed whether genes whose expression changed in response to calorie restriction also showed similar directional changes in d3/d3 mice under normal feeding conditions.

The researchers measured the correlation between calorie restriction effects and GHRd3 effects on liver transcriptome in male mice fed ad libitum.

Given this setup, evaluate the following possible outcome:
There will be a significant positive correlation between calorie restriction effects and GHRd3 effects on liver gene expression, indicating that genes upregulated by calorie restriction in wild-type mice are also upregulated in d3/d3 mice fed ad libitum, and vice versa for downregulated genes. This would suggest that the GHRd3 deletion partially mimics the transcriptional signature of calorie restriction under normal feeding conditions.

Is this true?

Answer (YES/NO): YES